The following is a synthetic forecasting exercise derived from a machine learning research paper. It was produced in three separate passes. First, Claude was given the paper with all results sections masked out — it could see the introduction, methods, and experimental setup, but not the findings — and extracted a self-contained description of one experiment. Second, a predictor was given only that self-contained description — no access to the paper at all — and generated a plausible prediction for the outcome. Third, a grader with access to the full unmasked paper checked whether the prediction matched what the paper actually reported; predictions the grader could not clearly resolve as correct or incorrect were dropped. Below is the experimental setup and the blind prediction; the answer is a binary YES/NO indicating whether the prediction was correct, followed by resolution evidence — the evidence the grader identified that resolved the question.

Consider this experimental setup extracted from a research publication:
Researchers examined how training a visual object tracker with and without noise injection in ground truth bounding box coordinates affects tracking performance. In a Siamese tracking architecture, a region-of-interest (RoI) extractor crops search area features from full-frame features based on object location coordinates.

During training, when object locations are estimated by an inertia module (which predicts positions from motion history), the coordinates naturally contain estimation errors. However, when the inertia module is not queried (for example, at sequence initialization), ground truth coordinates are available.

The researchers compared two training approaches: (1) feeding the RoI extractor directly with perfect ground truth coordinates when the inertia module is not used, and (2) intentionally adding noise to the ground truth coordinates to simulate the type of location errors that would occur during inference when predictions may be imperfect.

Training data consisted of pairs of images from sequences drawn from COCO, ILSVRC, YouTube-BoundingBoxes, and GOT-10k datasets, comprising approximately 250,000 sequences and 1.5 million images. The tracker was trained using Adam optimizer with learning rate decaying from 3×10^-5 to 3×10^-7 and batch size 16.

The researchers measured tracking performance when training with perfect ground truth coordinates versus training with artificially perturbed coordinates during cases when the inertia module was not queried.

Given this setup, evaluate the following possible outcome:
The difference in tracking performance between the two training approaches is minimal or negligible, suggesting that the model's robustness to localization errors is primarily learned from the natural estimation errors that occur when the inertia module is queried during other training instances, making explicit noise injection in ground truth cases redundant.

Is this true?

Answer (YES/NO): NO